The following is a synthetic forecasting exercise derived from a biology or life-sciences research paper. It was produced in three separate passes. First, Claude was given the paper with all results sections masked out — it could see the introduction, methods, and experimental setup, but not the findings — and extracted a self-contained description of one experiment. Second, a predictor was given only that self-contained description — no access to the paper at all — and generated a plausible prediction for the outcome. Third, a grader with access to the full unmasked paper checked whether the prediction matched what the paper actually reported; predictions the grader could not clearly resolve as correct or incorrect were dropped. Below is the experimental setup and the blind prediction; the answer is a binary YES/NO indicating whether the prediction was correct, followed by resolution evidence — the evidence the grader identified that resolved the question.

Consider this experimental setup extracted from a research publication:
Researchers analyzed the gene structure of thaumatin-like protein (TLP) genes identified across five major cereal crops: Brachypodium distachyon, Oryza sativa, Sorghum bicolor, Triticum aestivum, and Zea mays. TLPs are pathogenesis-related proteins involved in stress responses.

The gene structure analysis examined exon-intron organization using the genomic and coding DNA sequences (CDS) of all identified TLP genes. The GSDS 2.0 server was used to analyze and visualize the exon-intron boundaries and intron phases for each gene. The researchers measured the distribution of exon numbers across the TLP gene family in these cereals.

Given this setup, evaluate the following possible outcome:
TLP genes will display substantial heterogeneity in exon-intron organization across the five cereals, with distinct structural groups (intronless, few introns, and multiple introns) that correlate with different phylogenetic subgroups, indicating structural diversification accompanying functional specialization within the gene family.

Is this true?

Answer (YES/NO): YES